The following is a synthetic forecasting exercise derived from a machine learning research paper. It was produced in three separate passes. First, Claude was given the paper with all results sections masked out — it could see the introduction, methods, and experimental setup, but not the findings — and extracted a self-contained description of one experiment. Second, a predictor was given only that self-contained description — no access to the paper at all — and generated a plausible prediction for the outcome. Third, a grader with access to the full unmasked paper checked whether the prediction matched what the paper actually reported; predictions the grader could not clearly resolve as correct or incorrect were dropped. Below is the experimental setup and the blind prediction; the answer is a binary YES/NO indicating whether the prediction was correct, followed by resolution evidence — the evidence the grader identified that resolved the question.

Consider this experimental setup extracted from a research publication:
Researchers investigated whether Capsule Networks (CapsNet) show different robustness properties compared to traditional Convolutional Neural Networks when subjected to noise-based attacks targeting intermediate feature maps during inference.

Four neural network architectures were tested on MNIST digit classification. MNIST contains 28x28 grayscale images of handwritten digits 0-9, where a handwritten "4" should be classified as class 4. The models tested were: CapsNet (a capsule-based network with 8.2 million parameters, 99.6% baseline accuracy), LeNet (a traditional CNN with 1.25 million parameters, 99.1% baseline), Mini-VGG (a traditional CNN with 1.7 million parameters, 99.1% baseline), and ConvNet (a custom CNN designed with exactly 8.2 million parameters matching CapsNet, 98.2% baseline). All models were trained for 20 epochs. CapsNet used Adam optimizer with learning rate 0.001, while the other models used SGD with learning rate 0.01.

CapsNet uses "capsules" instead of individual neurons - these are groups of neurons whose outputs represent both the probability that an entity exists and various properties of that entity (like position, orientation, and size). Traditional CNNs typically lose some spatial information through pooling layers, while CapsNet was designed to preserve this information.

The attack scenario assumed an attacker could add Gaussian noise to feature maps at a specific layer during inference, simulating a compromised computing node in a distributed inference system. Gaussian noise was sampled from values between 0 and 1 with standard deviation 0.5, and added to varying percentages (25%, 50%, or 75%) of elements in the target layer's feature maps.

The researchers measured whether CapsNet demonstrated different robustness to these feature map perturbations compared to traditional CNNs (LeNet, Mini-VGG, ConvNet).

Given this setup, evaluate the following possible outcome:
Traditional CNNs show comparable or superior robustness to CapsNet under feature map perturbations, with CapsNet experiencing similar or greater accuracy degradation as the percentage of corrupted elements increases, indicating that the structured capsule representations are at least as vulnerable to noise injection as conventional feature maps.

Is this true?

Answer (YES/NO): YES